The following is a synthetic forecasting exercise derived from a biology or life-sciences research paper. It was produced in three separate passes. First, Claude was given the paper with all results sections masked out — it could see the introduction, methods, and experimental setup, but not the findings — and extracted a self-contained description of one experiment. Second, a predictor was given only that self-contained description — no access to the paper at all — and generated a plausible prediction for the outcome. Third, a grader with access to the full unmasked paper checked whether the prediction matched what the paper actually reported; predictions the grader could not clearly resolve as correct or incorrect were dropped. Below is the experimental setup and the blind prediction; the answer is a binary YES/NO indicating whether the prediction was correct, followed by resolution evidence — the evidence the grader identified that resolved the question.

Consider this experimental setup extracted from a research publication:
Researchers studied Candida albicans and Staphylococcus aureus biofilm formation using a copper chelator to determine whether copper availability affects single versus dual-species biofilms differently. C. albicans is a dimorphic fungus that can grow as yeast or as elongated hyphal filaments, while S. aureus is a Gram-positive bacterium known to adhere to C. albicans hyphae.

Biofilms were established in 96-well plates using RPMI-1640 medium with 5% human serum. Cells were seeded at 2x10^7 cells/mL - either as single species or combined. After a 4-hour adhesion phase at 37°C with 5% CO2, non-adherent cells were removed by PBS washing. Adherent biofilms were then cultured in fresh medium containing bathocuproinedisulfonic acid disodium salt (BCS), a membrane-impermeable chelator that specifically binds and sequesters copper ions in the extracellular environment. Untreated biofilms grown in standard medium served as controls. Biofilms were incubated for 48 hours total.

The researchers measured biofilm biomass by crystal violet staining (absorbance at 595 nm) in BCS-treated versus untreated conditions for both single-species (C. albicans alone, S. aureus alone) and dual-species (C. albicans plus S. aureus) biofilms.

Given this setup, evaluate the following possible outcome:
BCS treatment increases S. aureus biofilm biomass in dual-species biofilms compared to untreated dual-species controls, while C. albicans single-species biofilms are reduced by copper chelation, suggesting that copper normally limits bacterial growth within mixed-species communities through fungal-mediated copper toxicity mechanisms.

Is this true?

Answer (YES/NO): NO